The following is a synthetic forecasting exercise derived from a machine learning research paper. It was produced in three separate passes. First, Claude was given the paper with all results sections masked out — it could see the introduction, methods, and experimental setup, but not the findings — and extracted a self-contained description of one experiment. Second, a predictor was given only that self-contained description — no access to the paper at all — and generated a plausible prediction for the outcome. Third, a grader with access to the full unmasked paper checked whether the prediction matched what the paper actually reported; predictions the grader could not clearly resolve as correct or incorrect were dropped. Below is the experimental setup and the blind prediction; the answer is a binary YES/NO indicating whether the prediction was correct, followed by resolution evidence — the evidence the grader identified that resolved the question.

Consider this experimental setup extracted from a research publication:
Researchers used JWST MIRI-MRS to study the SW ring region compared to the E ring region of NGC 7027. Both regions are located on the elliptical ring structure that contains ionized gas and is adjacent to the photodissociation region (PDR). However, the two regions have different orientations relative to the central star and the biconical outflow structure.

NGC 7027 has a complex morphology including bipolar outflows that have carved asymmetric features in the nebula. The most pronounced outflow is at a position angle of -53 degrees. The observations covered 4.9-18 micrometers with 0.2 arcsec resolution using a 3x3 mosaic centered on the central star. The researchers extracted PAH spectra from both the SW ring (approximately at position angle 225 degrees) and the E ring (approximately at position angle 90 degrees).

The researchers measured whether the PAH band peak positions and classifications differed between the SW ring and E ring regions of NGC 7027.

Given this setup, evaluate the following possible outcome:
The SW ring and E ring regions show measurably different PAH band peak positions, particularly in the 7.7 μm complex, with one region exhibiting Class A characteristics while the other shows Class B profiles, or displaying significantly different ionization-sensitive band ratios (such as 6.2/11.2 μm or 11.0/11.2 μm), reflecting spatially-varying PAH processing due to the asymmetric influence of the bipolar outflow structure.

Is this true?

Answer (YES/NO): NO